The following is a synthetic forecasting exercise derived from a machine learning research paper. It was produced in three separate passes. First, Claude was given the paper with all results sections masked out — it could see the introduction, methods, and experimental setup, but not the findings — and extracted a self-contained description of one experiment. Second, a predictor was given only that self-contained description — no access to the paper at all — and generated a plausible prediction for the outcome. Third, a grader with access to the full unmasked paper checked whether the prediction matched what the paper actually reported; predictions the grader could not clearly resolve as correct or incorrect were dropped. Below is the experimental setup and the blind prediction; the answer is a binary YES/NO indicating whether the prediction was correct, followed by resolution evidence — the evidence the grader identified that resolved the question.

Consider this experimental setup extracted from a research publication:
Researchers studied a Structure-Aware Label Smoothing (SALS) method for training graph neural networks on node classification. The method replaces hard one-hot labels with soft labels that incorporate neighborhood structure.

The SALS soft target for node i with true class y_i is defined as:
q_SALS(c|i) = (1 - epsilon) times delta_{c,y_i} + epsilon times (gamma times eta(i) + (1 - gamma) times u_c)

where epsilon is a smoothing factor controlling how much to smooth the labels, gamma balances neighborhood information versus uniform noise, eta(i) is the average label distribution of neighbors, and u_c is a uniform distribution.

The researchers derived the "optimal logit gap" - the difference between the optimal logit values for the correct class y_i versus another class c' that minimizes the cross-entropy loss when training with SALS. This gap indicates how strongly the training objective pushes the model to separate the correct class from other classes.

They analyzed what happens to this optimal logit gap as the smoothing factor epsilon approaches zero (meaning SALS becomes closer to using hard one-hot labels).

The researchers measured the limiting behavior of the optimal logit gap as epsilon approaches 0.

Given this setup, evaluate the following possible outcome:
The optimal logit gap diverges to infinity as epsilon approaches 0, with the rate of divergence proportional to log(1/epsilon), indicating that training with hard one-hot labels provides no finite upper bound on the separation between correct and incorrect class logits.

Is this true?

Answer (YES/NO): NO